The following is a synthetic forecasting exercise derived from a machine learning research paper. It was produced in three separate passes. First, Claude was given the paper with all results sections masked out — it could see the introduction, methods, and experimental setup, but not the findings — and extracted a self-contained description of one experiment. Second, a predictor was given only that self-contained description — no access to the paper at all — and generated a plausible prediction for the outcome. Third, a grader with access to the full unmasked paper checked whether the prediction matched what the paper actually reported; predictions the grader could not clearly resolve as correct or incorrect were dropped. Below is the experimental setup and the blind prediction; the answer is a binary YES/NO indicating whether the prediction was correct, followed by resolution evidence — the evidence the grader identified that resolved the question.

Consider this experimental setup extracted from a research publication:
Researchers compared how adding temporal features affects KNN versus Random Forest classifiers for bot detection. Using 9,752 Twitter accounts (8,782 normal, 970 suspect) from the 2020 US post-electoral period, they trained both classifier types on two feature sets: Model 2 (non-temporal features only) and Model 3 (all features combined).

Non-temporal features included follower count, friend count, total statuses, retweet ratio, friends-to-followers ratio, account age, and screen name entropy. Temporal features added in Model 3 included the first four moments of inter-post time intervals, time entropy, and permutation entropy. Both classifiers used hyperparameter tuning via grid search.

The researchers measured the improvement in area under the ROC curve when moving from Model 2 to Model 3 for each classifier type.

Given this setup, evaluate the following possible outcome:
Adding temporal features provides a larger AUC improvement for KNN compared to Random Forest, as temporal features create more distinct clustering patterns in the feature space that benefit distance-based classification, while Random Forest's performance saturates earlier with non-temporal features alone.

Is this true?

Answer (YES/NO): YES